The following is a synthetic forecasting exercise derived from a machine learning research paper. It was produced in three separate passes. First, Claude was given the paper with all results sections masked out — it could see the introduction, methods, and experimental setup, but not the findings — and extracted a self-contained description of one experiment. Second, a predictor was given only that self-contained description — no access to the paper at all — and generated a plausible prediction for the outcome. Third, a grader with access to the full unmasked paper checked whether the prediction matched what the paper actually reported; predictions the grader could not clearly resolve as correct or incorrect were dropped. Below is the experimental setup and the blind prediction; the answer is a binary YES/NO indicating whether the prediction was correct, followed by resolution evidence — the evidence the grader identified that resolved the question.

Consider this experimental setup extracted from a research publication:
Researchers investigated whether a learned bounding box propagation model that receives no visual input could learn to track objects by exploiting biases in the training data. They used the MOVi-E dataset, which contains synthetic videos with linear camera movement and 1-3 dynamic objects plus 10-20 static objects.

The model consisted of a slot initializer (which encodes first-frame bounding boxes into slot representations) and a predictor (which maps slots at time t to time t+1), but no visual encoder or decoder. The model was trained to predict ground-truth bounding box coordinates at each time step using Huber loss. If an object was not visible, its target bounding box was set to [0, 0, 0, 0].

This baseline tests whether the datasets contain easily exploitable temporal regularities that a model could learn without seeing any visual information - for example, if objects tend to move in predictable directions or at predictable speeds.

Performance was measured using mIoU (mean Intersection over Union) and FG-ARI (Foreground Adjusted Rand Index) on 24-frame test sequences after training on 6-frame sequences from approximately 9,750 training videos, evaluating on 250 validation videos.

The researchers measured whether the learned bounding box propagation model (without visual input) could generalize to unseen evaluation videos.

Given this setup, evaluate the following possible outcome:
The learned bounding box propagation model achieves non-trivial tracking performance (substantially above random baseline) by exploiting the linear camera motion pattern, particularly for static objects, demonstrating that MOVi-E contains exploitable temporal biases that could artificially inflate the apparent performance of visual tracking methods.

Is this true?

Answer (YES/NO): NO